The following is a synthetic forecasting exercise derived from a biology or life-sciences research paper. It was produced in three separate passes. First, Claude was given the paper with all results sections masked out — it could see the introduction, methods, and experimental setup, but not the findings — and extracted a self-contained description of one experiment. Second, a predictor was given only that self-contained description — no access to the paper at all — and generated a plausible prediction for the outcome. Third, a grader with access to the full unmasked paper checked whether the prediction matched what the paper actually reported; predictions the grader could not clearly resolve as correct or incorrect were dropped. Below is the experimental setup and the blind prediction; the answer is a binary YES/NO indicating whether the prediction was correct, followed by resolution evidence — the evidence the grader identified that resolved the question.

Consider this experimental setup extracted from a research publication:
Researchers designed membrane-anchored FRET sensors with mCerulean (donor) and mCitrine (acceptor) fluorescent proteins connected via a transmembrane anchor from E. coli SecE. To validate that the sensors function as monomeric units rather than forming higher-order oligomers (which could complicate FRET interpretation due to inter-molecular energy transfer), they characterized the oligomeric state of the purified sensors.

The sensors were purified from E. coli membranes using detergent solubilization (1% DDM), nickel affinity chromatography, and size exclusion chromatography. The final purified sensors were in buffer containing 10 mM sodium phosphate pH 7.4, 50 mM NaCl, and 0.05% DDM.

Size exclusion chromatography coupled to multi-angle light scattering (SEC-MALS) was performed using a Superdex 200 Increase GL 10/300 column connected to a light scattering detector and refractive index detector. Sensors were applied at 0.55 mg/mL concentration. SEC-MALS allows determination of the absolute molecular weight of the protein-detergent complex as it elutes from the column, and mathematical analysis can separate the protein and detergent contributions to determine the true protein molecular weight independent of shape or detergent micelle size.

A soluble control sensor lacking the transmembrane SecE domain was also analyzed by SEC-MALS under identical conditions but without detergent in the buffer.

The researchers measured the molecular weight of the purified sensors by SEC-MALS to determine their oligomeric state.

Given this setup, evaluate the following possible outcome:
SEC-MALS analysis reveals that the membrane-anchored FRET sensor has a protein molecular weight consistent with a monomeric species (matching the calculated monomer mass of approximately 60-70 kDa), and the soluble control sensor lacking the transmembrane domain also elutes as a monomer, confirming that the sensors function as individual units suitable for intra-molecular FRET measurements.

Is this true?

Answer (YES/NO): NO